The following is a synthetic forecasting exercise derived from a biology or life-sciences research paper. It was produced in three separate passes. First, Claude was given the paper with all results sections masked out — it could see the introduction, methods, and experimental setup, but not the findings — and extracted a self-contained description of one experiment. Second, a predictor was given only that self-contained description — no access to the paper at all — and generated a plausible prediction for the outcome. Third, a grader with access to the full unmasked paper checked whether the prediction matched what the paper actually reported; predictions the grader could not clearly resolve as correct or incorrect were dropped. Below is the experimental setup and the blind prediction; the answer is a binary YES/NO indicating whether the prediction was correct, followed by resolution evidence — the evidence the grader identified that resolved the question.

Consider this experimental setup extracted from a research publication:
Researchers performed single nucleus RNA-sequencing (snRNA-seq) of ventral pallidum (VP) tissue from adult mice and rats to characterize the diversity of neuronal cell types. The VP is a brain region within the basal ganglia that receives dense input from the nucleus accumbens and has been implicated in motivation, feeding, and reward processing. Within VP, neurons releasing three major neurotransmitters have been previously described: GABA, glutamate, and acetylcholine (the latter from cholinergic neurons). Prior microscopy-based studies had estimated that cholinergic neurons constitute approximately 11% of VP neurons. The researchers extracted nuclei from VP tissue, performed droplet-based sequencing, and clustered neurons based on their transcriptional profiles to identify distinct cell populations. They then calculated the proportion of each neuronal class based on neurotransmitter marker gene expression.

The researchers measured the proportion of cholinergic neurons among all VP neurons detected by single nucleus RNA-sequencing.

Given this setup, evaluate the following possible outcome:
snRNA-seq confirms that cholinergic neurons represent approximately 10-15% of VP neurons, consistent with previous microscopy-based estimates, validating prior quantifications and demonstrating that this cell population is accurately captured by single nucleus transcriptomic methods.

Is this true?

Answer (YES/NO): NO